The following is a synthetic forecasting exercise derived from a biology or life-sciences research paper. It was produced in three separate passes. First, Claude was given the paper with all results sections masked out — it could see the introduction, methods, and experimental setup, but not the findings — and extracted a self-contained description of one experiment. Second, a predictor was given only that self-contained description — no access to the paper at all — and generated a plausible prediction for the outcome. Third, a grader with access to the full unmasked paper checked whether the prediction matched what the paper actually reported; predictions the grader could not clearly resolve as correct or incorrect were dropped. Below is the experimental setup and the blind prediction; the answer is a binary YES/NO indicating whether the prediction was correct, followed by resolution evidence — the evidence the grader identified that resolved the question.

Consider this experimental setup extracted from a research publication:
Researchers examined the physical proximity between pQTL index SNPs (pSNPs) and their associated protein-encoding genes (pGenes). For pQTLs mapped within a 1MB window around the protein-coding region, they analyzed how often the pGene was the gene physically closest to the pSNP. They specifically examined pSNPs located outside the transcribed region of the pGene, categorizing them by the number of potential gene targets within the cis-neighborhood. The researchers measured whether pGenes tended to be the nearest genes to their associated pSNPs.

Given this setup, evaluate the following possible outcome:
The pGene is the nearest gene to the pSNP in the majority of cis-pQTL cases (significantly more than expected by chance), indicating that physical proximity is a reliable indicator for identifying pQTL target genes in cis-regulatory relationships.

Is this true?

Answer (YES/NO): NO